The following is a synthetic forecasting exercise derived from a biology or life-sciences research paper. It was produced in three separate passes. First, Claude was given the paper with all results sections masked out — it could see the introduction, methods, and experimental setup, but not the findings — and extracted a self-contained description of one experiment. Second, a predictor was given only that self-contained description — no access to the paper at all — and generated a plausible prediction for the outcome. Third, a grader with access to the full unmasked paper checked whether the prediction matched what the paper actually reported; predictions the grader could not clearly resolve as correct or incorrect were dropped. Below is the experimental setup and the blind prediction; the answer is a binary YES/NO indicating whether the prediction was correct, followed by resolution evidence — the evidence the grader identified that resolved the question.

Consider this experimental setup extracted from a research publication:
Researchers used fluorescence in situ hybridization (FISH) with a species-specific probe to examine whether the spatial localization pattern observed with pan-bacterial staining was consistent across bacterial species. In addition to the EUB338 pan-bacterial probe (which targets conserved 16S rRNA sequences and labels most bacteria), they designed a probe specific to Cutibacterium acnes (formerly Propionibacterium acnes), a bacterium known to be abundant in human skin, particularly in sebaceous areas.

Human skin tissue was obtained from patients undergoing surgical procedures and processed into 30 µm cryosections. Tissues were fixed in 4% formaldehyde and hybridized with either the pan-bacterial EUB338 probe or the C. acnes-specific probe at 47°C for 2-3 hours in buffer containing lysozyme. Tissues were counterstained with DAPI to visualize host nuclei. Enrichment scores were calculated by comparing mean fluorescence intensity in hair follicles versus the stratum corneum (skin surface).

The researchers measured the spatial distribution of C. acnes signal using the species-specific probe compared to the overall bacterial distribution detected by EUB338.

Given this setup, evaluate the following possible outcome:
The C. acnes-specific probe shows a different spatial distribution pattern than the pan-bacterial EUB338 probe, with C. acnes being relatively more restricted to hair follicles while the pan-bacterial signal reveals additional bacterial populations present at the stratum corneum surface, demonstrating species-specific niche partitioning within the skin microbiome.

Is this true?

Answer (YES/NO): NO